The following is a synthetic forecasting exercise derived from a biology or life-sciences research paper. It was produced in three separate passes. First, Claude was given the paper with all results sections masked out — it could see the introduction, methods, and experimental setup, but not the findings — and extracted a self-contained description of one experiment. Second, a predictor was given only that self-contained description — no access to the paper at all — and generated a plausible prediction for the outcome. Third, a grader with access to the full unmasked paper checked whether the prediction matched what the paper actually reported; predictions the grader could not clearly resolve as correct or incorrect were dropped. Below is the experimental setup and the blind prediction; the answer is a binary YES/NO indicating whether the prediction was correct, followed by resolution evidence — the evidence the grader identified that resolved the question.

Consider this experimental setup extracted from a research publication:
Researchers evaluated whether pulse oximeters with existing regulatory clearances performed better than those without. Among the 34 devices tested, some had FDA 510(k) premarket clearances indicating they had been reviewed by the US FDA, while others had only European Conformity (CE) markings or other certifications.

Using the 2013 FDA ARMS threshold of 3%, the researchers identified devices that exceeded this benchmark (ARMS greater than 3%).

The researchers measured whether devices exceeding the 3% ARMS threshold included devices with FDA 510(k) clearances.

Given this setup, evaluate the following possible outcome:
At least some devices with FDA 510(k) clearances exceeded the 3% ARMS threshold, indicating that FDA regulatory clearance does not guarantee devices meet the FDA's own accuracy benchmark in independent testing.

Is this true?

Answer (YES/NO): YES